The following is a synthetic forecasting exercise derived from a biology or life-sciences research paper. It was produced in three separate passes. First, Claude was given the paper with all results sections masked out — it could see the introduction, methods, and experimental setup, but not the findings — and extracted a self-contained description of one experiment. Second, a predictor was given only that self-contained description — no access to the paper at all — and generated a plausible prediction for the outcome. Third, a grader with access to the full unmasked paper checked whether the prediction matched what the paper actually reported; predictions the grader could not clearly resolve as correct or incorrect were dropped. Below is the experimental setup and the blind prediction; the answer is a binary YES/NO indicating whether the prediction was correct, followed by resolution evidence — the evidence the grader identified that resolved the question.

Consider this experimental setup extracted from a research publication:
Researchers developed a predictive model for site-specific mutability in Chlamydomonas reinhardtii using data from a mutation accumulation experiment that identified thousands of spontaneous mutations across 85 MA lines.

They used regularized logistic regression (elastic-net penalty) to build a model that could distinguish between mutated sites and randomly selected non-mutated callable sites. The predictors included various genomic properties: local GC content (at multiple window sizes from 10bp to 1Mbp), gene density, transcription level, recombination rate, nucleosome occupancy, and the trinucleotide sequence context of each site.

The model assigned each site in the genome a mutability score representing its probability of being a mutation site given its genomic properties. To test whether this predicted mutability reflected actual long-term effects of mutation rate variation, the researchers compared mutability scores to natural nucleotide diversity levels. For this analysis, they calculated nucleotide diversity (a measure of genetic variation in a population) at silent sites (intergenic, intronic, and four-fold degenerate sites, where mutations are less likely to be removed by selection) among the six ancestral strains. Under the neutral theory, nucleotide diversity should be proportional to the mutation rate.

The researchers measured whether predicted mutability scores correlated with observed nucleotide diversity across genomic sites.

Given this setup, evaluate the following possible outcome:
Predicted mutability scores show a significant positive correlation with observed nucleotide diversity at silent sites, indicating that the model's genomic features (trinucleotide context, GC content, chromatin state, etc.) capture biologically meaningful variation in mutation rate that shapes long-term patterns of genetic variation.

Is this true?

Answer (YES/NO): YES